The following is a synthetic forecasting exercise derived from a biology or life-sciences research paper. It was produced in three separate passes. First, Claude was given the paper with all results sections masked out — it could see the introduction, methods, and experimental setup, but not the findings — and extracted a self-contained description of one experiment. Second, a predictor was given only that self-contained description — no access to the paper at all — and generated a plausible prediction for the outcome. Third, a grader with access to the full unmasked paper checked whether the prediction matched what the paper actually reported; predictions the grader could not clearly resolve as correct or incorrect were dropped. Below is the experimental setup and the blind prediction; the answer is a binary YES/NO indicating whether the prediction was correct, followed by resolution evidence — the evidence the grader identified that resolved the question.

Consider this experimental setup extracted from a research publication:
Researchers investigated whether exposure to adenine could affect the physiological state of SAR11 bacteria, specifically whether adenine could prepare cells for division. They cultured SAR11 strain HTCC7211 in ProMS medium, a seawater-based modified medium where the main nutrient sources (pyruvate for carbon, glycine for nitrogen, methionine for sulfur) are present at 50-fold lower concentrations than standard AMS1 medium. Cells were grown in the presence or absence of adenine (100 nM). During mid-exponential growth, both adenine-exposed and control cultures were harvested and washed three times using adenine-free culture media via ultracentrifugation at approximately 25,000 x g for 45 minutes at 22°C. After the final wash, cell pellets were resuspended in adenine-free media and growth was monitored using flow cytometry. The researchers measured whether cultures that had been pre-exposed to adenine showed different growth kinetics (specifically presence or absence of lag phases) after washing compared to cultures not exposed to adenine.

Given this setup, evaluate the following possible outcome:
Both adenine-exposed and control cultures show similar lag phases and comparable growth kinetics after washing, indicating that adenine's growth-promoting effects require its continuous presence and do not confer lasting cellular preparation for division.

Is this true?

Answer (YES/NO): NO